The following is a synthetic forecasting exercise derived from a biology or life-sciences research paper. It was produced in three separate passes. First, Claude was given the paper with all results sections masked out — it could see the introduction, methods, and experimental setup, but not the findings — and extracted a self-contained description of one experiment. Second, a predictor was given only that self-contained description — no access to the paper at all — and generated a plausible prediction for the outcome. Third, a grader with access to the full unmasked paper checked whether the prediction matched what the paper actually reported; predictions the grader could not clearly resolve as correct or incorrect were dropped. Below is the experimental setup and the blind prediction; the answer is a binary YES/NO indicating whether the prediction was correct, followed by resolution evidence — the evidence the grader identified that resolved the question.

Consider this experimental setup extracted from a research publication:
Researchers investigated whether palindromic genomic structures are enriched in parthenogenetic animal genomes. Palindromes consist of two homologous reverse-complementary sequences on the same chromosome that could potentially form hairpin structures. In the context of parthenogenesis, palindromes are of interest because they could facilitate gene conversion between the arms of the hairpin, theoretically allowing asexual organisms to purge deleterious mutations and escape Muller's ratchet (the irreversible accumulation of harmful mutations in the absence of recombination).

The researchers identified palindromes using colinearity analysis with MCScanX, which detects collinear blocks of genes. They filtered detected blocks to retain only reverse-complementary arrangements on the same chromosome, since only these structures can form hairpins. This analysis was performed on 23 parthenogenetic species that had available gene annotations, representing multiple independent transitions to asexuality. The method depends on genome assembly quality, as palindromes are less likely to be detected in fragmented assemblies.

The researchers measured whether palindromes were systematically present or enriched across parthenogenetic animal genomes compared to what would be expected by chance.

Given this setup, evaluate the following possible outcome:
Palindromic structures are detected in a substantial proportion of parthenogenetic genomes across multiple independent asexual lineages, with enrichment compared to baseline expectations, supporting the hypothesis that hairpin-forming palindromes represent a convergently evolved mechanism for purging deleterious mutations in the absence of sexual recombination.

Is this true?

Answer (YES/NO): NO